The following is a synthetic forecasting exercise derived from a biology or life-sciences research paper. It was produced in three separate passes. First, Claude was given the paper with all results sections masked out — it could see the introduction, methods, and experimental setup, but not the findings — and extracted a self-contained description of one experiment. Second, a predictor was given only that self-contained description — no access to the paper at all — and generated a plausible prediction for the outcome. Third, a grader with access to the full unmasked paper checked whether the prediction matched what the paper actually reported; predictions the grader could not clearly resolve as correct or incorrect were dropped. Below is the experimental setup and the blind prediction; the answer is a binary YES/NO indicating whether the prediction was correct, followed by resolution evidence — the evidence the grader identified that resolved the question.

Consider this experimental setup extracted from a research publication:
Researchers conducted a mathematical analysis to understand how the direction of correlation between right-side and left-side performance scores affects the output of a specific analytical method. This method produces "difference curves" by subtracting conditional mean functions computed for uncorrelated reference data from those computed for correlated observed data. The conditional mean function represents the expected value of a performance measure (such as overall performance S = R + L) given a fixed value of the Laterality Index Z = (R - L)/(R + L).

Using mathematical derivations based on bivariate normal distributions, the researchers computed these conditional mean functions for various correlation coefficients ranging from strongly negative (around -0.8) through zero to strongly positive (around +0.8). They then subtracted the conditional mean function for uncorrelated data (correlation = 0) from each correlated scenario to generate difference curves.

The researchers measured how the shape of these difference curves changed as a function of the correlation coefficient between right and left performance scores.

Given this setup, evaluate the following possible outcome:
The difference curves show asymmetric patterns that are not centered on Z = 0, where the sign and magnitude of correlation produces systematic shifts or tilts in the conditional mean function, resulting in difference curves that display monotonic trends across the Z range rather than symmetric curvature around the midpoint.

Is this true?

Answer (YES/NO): NO